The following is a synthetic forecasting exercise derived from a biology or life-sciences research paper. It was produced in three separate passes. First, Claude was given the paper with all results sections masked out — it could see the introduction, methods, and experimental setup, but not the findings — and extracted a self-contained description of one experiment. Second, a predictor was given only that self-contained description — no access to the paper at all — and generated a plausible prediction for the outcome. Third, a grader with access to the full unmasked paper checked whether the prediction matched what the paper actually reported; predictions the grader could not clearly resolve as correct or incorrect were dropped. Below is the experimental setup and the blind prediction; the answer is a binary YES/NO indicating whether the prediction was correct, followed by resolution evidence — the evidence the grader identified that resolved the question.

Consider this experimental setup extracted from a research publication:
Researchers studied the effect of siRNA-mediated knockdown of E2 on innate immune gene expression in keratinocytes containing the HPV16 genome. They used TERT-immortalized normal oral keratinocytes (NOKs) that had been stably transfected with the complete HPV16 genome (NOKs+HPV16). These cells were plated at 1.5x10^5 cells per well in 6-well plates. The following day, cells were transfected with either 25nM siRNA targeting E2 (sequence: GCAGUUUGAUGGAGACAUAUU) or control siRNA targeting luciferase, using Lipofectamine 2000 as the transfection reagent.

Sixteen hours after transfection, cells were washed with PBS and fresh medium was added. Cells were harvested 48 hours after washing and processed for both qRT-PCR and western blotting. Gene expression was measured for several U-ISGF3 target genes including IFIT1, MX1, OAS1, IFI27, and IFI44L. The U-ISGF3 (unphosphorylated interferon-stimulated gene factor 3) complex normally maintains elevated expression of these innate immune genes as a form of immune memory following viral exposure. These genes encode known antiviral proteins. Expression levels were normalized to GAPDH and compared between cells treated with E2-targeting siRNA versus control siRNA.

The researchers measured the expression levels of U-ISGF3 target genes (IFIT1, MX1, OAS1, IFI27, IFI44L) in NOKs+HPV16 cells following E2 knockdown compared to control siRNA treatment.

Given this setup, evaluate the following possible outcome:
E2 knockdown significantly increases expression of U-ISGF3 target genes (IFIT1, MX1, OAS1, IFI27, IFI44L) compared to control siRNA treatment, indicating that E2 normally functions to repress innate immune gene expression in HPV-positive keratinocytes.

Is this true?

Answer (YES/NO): YES